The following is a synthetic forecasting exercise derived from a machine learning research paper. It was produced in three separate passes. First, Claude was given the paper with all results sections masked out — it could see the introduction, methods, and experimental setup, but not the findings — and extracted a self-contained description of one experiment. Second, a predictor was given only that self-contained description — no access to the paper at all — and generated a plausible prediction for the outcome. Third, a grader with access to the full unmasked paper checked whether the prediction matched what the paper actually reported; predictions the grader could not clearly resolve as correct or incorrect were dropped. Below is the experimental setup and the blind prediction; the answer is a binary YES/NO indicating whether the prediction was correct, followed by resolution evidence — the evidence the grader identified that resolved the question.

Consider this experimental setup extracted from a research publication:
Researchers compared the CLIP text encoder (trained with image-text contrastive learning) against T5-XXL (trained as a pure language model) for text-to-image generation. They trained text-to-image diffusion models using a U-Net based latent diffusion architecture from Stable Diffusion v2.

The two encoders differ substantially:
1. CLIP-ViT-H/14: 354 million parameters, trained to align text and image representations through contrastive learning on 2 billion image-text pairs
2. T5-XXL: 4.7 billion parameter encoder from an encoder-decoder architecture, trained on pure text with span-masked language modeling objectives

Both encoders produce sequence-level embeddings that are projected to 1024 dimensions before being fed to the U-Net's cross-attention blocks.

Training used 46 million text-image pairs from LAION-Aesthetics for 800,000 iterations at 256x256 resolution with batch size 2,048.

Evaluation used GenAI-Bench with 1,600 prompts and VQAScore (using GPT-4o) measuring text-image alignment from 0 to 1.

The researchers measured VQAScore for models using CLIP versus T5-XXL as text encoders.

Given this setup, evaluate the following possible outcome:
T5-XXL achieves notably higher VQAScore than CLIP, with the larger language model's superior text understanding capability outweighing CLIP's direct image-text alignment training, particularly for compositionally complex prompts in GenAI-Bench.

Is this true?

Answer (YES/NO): YES